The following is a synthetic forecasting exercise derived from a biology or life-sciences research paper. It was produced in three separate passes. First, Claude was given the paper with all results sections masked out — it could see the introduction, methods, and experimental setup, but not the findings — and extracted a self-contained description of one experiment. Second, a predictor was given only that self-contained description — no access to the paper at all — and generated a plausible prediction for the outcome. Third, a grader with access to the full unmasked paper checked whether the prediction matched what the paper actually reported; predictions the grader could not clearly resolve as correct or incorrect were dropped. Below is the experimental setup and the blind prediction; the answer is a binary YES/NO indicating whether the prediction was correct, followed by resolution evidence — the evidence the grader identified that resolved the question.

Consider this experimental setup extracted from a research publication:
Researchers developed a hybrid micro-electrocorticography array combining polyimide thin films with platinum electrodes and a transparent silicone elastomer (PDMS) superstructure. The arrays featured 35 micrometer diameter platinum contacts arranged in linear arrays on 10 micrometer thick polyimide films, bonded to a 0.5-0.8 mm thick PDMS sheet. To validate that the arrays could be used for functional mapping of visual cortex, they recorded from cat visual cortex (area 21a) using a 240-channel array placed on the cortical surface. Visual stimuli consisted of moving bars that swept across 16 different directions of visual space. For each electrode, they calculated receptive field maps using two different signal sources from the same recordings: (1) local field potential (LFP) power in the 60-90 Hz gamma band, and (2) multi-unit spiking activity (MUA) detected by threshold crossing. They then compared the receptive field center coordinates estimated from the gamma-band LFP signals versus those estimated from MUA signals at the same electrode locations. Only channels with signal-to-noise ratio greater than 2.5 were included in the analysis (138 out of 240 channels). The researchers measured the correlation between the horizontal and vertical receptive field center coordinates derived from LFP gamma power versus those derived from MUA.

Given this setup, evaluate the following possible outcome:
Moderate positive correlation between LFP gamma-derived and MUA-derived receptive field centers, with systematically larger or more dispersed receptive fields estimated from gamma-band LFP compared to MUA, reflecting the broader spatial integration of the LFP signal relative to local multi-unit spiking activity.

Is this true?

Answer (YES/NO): NO